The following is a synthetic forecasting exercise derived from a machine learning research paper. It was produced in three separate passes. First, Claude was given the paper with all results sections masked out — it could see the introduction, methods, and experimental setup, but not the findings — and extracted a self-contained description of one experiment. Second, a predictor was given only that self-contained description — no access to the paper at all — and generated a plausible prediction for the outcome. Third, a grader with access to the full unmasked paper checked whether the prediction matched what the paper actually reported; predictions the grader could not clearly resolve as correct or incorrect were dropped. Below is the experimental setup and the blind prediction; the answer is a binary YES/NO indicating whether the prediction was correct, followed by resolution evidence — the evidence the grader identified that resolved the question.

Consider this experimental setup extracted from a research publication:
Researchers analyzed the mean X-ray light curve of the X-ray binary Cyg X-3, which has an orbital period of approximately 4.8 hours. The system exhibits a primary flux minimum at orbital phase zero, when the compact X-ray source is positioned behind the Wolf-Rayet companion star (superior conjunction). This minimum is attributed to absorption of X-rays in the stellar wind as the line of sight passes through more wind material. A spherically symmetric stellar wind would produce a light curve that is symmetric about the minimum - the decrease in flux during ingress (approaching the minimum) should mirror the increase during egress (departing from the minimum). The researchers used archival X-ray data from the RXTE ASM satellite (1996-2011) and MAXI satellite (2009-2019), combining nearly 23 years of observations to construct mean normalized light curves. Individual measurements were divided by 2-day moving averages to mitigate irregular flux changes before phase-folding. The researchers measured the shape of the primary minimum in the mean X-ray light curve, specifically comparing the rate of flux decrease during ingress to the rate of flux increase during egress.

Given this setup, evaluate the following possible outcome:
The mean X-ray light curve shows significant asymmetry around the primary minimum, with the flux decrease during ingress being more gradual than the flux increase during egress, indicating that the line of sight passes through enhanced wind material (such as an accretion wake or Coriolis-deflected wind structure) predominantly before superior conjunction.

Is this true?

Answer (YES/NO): NO